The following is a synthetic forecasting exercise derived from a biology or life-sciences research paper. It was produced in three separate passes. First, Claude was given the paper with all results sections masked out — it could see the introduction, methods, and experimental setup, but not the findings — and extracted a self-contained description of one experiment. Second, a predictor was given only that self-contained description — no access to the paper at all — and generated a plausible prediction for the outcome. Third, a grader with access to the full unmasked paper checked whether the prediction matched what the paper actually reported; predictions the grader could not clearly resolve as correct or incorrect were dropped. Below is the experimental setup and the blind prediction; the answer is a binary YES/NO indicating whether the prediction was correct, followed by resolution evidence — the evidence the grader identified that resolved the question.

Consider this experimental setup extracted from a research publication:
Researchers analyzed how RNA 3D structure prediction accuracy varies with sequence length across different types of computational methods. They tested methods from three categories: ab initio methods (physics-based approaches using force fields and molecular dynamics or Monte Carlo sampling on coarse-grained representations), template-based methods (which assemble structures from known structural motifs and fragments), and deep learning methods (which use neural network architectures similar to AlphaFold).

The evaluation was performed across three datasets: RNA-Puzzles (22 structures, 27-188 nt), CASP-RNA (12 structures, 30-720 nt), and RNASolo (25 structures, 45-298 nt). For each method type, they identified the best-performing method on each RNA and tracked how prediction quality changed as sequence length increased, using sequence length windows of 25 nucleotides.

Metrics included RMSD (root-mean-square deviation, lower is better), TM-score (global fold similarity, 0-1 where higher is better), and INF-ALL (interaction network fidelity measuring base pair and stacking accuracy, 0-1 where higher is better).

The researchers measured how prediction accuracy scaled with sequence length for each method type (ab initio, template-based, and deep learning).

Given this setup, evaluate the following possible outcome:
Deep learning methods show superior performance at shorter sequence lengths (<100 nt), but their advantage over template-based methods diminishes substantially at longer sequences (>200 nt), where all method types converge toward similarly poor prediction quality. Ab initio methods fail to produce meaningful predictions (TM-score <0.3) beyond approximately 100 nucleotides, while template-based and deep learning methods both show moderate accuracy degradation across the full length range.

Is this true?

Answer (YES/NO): NO